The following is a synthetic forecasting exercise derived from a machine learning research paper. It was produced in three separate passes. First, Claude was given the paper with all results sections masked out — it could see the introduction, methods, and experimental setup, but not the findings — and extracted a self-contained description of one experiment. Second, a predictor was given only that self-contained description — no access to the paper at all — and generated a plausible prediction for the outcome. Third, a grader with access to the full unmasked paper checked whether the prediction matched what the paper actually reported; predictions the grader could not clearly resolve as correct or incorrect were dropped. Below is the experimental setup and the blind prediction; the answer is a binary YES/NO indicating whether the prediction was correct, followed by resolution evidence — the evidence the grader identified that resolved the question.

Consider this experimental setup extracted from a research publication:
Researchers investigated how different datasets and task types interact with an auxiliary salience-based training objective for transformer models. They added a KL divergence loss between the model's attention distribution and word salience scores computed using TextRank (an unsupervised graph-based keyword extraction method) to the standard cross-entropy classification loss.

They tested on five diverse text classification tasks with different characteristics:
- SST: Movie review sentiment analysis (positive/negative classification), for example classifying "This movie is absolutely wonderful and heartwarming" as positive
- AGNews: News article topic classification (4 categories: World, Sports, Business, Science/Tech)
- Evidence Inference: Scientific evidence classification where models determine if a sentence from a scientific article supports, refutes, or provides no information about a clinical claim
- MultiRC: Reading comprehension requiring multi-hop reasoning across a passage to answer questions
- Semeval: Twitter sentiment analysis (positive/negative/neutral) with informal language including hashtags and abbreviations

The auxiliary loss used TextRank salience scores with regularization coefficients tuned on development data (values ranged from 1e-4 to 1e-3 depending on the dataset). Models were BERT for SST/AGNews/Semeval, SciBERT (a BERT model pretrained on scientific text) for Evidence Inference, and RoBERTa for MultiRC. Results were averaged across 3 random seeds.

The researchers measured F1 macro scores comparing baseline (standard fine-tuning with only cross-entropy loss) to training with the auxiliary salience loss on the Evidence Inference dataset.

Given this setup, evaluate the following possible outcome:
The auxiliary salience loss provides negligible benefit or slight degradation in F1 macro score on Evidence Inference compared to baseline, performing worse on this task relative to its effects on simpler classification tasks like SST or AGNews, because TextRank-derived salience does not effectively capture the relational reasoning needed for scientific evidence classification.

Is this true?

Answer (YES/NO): YES